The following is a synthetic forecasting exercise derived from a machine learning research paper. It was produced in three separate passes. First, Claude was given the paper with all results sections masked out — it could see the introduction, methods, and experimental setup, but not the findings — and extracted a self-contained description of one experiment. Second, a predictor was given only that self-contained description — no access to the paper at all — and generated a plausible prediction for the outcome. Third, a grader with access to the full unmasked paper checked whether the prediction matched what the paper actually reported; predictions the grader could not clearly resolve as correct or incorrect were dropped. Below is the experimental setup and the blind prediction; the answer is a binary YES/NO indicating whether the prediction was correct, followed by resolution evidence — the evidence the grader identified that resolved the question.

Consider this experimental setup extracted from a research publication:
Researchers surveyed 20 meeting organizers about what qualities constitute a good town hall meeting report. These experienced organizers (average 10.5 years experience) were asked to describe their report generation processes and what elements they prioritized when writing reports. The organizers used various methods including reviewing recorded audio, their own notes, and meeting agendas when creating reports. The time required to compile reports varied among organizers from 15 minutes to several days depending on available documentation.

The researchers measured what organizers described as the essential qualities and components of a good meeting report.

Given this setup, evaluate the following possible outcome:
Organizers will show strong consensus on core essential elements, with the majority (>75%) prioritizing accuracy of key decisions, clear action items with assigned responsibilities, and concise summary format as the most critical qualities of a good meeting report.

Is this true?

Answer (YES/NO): NO